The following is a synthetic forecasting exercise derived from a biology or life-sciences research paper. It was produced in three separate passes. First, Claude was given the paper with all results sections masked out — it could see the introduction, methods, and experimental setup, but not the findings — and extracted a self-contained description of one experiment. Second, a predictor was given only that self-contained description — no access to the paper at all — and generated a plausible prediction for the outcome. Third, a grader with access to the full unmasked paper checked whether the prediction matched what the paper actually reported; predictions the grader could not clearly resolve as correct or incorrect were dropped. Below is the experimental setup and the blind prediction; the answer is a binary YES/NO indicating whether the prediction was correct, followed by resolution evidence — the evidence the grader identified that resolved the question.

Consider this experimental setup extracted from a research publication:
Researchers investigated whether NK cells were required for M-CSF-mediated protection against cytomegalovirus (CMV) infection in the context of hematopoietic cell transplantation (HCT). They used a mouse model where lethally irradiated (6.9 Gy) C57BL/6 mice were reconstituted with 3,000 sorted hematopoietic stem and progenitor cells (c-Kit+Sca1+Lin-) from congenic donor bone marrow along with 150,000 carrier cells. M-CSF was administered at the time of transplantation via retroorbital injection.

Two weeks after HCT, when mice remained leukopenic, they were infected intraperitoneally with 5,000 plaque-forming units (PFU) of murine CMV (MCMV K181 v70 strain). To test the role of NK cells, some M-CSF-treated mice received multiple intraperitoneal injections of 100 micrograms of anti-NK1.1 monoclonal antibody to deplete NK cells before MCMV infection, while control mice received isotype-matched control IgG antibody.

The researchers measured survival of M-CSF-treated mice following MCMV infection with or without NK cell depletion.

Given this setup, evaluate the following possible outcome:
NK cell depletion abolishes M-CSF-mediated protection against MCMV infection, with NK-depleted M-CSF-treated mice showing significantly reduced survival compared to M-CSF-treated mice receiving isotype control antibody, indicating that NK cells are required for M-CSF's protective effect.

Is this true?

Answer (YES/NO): YES